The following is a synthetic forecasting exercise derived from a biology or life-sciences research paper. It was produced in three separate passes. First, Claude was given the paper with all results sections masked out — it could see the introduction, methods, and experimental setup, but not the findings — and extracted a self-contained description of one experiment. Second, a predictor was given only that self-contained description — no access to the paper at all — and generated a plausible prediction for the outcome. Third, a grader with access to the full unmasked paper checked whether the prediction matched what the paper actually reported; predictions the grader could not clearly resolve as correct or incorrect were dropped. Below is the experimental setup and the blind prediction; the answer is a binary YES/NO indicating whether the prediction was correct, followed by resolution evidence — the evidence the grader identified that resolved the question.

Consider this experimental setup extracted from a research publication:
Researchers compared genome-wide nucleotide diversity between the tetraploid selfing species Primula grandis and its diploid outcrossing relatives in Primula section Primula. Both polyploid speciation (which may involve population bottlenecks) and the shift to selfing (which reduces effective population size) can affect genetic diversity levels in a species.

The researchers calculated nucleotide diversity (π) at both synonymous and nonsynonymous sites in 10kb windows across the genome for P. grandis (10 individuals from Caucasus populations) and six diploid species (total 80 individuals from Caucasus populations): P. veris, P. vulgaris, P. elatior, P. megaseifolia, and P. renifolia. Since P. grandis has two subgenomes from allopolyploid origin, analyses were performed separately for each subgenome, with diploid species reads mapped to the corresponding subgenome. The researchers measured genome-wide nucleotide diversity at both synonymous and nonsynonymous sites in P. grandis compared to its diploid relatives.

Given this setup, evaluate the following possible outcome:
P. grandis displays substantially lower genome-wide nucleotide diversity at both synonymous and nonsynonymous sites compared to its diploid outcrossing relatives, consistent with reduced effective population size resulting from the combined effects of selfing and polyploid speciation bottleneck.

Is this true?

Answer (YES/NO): YES